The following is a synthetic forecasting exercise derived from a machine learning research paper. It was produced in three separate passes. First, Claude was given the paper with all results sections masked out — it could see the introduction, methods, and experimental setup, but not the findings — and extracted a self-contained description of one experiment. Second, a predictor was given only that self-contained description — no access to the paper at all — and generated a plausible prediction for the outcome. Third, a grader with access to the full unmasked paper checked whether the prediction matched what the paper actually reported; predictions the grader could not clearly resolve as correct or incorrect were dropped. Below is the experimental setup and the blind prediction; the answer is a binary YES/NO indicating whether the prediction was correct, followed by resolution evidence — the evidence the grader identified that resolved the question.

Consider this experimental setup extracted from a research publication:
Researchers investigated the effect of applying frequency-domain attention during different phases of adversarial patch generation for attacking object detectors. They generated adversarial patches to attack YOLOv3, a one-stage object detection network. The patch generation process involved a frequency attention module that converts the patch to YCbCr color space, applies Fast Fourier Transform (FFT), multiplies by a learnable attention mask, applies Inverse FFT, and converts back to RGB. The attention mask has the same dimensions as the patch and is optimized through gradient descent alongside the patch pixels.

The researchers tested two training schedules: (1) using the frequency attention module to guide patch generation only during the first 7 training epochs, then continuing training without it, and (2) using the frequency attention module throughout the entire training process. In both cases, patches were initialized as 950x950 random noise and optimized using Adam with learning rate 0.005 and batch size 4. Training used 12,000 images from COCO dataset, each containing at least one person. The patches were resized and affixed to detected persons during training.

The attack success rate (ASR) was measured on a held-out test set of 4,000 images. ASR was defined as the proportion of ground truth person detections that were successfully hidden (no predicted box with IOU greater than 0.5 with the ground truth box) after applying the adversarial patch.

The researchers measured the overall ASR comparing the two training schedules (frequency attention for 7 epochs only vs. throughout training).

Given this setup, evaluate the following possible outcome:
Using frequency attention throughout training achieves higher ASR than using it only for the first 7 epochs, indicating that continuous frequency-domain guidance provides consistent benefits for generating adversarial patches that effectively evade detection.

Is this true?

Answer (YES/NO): NO